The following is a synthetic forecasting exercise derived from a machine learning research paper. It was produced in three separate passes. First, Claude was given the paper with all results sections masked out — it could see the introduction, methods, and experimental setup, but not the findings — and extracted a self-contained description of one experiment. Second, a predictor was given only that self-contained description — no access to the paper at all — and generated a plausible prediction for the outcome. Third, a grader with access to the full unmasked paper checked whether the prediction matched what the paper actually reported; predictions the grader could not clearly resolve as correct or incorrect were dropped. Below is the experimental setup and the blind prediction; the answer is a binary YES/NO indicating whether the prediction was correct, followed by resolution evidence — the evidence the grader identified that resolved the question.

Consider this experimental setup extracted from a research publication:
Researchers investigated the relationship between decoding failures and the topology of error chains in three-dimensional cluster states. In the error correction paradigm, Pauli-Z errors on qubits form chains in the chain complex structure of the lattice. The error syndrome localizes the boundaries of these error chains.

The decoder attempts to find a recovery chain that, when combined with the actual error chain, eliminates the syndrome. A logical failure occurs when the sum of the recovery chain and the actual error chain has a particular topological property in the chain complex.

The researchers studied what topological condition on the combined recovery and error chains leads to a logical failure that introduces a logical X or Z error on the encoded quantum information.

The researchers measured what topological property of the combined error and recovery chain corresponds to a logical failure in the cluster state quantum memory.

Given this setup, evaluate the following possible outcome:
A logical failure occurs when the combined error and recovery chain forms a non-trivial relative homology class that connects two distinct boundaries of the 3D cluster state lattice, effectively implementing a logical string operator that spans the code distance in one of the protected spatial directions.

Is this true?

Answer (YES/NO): NO